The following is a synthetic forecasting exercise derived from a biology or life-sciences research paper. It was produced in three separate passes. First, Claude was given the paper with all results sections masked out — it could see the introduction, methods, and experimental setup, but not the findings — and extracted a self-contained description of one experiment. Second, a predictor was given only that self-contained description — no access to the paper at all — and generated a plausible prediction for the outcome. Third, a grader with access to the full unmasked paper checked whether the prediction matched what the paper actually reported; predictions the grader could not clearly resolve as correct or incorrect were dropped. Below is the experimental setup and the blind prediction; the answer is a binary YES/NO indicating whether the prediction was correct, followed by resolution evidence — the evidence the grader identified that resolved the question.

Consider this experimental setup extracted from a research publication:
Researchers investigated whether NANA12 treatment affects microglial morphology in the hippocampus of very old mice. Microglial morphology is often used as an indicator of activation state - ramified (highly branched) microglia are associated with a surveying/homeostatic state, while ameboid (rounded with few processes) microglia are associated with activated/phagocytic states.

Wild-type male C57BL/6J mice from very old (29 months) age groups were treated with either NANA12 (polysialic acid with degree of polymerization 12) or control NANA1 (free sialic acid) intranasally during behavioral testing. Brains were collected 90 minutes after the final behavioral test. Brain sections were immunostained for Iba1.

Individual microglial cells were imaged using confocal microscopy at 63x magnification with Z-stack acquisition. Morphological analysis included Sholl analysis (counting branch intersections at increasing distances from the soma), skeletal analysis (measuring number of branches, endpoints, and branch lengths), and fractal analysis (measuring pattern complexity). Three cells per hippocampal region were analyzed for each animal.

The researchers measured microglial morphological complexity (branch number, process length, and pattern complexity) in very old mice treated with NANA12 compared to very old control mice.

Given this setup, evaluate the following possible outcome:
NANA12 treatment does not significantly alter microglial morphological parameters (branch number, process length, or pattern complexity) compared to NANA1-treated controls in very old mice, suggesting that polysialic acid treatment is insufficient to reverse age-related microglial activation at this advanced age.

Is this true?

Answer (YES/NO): YES